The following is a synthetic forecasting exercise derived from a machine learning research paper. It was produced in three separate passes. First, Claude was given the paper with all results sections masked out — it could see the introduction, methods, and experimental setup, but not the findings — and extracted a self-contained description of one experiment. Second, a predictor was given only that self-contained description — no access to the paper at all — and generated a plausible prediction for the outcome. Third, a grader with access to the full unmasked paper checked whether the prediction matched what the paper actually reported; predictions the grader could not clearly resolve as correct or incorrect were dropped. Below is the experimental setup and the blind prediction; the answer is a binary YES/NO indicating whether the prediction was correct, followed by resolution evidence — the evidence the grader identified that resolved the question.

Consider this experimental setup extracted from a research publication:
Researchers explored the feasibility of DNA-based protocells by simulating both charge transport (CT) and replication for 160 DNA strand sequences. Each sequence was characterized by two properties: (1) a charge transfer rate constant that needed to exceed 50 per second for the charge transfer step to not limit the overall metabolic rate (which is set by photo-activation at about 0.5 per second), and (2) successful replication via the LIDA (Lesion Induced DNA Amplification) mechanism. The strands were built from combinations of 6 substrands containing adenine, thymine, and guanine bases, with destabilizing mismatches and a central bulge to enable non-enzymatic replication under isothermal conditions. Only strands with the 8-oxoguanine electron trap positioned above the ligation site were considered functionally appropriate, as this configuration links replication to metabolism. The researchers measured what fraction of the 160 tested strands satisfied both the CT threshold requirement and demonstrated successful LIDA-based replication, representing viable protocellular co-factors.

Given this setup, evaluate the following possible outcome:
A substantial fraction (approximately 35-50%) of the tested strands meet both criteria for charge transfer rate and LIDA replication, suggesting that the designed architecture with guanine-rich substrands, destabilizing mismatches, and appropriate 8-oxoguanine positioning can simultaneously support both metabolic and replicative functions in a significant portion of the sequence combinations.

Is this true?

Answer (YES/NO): YES